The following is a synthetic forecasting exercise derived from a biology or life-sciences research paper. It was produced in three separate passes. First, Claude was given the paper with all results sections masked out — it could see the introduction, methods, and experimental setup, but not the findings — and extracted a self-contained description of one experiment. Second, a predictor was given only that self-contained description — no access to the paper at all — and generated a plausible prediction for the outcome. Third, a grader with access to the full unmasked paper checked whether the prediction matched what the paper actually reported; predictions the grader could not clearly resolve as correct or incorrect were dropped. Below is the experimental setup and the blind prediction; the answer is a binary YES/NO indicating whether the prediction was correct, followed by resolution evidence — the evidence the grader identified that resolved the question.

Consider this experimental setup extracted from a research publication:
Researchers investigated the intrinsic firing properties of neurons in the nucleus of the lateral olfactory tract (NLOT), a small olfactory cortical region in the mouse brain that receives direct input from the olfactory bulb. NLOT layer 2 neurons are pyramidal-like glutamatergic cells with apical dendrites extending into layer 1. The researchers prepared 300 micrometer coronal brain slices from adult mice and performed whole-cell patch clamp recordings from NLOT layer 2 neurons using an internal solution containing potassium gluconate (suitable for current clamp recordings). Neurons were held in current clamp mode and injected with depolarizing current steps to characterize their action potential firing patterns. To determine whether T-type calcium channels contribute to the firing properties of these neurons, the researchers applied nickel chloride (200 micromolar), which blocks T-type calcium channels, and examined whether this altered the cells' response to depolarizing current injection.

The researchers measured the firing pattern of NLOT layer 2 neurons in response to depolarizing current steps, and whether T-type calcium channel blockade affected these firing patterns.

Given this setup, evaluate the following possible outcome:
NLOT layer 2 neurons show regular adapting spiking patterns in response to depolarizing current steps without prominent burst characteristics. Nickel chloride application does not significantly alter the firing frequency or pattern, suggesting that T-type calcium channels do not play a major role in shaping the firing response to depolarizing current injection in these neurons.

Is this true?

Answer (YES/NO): NO